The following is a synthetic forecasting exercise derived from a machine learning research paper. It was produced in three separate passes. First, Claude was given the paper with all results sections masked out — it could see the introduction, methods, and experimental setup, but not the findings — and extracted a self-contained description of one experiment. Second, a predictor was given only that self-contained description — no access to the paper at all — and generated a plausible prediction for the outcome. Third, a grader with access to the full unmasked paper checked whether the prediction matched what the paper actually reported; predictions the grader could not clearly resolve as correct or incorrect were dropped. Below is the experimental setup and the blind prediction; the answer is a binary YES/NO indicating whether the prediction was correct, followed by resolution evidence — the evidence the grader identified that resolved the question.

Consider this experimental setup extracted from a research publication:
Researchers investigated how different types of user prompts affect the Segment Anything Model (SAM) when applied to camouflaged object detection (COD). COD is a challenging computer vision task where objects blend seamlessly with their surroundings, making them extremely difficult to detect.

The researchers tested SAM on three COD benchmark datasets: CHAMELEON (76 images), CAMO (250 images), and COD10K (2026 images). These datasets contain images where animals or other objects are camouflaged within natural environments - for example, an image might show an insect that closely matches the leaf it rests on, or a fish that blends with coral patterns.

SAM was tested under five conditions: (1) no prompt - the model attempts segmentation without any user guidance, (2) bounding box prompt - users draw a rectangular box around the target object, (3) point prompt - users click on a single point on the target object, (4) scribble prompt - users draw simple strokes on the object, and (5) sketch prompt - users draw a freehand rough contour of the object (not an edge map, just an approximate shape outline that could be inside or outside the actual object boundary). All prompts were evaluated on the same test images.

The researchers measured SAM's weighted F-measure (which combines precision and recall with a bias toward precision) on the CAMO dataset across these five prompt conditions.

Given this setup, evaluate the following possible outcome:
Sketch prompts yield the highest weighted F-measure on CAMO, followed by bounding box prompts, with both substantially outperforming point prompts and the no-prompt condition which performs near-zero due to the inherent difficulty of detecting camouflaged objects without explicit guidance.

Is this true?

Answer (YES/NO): NO